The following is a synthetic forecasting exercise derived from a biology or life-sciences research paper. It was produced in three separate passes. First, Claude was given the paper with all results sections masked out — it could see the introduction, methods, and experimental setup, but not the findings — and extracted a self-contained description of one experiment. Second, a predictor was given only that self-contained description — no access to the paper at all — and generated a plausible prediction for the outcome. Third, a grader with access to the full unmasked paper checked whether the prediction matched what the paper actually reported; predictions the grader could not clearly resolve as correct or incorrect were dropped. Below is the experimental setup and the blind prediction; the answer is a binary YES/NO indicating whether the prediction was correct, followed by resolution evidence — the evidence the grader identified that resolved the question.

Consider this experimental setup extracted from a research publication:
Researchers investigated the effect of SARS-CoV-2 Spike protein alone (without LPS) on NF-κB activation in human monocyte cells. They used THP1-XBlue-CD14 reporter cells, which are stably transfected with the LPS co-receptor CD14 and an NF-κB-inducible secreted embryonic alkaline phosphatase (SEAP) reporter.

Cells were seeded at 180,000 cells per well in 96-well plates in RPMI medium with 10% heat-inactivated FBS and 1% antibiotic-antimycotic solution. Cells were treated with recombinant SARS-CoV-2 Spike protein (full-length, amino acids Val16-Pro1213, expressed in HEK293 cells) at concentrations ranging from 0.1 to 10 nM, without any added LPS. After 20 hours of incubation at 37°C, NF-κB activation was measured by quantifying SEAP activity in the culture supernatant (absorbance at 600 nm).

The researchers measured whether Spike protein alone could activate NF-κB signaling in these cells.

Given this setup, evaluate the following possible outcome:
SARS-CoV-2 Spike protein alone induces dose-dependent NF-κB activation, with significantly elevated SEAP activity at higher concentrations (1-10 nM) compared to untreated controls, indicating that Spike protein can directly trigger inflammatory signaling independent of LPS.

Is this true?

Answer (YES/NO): NO